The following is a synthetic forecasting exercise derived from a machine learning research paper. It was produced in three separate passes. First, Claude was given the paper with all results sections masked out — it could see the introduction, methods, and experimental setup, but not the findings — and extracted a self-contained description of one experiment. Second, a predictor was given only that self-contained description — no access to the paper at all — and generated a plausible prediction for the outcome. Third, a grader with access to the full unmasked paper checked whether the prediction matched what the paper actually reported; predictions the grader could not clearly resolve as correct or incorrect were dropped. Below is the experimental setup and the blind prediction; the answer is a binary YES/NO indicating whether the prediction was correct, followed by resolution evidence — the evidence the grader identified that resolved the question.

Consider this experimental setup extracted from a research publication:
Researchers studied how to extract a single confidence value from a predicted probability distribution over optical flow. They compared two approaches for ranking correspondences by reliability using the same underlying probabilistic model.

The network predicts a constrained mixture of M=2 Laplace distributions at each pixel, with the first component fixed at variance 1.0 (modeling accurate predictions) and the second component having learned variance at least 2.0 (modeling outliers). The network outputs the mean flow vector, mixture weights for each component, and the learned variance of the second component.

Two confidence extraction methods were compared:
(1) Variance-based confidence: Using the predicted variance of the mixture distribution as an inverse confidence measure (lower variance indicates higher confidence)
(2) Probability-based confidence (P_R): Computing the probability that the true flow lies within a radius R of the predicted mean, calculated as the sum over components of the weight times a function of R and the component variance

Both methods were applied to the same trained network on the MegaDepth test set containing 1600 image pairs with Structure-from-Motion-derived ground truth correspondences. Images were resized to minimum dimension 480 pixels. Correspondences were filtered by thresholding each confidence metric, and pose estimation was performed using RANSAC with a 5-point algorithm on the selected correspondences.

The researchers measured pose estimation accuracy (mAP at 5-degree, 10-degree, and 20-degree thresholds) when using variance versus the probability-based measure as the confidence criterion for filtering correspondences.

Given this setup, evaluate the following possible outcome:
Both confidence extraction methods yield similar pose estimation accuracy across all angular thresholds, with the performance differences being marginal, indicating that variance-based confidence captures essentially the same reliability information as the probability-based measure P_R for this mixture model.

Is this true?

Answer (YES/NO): NO